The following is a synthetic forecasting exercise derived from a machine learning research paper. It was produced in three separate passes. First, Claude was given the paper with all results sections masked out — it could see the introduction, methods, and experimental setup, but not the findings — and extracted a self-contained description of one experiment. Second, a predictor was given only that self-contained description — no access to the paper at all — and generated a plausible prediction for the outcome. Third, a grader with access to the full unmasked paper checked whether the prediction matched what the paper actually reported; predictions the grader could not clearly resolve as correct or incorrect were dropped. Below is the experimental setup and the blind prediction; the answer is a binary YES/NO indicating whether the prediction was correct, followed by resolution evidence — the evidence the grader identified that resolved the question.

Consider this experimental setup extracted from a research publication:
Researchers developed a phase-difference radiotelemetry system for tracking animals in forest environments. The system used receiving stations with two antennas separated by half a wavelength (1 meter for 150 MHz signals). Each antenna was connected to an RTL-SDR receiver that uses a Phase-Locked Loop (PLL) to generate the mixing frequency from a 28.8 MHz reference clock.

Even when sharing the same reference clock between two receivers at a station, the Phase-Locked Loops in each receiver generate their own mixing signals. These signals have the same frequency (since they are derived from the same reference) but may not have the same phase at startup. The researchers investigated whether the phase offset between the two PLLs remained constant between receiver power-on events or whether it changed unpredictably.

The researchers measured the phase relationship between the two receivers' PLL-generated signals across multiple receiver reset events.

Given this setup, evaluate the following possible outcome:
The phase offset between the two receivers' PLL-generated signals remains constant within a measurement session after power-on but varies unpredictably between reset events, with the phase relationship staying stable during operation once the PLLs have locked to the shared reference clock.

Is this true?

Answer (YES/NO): YES